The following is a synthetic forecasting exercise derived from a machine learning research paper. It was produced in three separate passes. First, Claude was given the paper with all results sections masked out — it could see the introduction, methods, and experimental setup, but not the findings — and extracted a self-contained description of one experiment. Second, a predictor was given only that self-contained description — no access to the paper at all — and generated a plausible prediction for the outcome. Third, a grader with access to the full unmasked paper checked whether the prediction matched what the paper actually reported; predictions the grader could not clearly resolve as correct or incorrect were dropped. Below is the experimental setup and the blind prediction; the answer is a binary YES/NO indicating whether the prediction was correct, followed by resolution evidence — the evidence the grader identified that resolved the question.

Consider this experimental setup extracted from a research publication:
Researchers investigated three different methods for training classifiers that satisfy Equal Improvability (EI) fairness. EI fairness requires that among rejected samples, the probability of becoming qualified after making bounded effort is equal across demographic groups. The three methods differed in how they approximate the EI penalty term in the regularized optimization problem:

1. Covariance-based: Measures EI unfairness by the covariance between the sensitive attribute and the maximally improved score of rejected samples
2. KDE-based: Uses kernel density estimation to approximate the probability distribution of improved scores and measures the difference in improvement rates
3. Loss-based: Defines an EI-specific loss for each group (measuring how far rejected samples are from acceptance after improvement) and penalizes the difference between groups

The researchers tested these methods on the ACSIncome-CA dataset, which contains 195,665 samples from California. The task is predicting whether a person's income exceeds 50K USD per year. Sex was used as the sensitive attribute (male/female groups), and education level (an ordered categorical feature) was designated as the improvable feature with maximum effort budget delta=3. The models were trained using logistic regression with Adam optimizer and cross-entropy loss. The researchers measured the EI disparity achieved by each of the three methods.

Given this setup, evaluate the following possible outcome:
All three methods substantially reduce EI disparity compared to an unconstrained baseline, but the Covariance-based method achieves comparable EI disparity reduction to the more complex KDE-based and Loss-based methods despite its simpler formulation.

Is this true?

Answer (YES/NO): NO